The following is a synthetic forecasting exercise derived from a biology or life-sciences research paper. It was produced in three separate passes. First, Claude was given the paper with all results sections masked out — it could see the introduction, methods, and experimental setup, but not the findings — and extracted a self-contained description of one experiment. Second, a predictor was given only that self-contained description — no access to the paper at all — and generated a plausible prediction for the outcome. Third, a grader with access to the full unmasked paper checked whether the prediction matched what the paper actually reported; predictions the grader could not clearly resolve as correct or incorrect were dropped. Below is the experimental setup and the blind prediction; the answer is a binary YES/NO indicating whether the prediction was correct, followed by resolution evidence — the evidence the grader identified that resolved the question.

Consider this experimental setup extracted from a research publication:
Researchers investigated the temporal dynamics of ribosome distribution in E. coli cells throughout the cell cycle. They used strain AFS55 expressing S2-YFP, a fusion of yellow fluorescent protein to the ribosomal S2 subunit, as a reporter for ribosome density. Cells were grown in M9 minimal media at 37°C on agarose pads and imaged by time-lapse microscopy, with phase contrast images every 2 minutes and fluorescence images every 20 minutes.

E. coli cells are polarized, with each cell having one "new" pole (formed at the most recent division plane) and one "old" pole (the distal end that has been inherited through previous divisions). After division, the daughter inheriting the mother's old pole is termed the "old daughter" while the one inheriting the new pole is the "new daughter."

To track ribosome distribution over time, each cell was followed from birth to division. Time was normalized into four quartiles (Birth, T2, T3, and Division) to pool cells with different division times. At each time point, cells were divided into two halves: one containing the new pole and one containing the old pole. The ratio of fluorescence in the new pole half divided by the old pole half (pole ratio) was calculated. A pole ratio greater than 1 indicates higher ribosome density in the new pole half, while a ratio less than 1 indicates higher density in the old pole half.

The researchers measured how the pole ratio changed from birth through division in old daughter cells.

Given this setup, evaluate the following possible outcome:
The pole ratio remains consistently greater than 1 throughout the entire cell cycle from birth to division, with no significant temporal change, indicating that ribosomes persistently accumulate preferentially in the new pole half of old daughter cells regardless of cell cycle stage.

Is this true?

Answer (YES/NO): NO